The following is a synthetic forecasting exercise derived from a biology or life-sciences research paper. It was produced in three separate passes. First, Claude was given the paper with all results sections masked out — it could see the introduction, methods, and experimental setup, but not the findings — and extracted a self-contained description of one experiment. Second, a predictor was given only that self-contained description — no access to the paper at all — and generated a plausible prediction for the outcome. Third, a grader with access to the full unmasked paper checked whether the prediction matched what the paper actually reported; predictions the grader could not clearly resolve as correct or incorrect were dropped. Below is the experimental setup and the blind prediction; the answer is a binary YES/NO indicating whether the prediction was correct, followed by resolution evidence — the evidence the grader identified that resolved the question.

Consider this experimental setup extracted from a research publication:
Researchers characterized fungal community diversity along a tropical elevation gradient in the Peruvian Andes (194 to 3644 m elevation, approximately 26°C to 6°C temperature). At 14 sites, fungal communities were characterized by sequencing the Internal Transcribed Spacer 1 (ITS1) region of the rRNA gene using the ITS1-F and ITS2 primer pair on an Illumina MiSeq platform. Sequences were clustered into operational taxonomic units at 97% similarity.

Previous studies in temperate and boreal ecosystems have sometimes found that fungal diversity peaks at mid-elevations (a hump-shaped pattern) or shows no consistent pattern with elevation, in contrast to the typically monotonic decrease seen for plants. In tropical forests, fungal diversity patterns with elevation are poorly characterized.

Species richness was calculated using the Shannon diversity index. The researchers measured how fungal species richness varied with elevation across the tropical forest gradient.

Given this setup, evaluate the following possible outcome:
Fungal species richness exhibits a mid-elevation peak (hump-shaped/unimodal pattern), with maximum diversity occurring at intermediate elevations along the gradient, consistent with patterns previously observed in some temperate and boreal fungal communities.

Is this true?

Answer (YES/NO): NO